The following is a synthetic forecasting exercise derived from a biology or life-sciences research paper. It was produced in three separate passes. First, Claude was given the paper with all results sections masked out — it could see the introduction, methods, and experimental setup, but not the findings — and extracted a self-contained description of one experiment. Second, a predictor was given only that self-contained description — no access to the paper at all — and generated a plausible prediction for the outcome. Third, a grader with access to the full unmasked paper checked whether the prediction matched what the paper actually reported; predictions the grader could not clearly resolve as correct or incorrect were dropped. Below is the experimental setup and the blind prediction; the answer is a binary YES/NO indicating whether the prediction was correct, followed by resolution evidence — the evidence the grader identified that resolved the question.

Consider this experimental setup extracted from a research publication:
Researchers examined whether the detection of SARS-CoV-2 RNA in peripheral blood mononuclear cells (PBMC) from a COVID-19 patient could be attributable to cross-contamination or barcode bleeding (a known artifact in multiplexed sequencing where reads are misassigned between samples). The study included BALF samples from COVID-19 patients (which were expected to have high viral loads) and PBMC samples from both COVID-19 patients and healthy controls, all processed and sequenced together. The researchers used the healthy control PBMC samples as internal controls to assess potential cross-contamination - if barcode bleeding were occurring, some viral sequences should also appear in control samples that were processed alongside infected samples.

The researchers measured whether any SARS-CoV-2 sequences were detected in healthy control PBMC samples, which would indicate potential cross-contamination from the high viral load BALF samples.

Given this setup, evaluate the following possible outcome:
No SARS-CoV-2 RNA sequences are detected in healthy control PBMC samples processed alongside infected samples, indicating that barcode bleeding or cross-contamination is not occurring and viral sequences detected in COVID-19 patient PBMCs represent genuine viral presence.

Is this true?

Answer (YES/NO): YES